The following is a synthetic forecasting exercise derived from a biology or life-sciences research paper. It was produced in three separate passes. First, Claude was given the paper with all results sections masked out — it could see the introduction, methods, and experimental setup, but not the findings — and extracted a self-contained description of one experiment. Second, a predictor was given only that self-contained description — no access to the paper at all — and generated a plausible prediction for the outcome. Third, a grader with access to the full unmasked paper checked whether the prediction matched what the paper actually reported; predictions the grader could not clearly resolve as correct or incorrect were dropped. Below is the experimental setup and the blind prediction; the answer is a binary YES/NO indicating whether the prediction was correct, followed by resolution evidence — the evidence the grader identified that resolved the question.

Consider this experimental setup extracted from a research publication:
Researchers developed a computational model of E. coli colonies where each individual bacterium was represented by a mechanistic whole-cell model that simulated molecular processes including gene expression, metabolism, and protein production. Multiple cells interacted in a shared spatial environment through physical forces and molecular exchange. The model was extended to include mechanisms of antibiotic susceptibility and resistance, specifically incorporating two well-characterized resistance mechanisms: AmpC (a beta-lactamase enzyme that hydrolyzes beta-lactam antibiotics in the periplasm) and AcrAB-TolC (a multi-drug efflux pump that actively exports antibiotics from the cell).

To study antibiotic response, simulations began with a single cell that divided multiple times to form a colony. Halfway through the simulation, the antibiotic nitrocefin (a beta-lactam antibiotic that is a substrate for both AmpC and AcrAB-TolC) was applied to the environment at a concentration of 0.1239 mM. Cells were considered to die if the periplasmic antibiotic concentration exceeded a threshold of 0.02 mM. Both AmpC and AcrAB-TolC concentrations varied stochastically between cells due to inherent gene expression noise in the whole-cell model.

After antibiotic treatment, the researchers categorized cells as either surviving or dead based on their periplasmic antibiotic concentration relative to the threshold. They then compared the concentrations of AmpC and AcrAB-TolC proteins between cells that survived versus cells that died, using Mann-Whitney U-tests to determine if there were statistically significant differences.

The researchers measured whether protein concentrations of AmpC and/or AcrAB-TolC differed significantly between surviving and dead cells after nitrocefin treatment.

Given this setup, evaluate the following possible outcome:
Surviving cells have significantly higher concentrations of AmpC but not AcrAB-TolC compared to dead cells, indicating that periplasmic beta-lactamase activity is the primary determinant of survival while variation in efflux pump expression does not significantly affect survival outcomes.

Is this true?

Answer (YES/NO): YES